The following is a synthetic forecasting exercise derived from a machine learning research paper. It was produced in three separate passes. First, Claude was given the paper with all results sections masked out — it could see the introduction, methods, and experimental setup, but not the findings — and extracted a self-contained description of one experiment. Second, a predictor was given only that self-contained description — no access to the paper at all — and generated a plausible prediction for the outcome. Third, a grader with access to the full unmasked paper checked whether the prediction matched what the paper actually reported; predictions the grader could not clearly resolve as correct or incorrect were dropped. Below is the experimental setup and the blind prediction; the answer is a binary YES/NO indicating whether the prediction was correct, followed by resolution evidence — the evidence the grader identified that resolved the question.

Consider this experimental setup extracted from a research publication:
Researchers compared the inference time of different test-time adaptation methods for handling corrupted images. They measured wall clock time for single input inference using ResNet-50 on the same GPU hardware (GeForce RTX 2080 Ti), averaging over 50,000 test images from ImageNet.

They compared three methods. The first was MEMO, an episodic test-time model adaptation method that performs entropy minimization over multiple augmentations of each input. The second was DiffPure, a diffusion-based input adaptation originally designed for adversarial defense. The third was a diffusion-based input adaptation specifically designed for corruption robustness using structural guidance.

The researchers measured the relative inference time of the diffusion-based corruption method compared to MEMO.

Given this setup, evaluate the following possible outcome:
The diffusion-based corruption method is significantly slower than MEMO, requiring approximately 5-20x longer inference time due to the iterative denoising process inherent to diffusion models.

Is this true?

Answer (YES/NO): YES